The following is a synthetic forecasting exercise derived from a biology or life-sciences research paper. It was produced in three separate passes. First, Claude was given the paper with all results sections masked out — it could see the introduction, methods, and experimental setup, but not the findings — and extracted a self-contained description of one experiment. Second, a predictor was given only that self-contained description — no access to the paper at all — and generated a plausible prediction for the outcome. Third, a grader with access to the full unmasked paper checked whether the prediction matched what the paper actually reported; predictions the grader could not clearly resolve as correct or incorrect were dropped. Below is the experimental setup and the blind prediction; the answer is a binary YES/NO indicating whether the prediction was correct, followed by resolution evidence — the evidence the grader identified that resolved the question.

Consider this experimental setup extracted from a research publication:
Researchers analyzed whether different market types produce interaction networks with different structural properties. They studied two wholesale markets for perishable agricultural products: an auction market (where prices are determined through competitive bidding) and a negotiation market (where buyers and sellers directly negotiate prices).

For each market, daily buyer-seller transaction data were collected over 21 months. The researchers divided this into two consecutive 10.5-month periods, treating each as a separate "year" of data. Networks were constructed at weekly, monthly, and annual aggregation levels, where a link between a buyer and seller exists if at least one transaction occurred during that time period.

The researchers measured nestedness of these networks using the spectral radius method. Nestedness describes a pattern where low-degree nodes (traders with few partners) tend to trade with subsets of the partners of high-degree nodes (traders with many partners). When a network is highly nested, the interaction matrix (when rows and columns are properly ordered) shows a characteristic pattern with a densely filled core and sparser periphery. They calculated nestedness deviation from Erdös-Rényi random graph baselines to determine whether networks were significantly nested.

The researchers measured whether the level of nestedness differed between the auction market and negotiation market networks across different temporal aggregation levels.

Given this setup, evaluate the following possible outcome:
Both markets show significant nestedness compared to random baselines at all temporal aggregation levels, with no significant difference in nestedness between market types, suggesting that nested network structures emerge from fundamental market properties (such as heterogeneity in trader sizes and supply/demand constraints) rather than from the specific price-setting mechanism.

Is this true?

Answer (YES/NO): NO